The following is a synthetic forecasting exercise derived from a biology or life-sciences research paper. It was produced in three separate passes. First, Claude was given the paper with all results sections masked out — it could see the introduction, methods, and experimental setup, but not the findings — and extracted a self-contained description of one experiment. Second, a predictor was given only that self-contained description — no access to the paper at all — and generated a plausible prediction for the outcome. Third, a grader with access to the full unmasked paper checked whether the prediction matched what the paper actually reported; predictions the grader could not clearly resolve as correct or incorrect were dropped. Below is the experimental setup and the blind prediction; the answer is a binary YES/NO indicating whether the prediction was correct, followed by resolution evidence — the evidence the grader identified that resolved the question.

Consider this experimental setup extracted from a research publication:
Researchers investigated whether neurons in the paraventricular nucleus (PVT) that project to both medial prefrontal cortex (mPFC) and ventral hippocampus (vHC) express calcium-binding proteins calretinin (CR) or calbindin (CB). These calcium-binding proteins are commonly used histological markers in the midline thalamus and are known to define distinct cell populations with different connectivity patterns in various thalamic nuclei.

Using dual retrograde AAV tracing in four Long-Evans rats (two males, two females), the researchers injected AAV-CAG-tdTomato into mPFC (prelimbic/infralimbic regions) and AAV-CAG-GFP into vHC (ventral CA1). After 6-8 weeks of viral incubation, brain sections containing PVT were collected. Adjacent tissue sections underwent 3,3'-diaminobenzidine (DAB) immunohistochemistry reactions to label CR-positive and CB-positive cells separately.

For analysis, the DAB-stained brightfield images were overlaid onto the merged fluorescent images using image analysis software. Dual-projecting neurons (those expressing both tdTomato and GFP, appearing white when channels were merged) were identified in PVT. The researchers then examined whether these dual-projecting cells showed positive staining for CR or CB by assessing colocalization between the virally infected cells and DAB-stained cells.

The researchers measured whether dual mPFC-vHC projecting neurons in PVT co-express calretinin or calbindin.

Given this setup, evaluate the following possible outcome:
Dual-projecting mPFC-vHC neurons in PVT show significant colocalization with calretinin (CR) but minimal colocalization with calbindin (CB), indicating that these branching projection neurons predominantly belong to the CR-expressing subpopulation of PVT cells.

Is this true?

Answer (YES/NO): NO